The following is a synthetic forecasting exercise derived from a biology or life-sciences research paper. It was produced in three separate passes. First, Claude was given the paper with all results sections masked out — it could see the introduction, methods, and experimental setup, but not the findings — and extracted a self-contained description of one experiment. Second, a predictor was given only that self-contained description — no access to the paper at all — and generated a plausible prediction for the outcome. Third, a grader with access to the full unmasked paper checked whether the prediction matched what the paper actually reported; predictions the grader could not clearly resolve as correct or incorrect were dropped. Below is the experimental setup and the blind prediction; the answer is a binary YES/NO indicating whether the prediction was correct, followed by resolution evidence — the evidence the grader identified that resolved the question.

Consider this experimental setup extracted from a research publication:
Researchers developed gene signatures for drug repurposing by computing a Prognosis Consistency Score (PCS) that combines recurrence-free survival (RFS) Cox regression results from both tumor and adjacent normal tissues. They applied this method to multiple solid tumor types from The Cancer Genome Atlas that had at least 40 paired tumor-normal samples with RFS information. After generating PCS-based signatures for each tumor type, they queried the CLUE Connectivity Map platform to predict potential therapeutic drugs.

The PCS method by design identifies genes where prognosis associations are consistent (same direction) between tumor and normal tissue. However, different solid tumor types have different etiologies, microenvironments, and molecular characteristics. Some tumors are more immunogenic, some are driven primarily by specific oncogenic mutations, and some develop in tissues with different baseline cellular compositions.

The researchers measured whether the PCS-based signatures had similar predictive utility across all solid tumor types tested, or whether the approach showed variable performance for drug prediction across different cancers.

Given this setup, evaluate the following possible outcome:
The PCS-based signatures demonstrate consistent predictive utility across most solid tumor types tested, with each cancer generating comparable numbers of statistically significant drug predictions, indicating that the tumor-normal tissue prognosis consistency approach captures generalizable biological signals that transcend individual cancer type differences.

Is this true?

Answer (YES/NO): NO